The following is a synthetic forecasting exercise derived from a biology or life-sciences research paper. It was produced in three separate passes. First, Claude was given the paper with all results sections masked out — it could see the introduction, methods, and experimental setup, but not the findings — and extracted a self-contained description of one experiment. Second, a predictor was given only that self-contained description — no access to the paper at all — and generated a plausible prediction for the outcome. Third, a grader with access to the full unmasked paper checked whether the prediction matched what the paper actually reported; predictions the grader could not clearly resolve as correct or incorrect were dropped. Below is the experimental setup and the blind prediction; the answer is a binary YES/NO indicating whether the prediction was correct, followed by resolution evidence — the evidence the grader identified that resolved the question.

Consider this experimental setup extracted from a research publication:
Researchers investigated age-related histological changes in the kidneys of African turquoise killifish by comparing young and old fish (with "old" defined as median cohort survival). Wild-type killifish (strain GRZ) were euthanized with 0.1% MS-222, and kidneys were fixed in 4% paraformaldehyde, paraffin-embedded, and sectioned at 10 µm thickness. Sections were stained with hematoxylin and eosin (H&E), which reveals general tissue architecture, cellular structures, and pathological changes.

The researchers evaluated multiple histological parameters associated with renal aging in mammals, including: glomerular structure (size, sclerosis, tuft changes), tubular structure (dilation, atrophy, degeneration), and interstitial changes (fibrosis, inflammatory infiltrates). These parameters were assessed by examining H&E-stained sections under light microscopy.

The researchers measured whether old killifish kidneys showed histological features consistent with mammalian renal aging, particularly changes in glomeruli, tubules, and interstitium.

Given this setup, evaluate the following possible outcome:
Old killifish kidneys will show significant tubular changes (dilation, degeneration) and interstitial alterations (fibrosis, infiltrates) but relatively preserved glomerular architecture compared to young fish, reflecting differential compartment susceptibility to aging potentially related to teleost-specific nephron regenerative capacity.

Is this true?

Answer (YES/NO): NO